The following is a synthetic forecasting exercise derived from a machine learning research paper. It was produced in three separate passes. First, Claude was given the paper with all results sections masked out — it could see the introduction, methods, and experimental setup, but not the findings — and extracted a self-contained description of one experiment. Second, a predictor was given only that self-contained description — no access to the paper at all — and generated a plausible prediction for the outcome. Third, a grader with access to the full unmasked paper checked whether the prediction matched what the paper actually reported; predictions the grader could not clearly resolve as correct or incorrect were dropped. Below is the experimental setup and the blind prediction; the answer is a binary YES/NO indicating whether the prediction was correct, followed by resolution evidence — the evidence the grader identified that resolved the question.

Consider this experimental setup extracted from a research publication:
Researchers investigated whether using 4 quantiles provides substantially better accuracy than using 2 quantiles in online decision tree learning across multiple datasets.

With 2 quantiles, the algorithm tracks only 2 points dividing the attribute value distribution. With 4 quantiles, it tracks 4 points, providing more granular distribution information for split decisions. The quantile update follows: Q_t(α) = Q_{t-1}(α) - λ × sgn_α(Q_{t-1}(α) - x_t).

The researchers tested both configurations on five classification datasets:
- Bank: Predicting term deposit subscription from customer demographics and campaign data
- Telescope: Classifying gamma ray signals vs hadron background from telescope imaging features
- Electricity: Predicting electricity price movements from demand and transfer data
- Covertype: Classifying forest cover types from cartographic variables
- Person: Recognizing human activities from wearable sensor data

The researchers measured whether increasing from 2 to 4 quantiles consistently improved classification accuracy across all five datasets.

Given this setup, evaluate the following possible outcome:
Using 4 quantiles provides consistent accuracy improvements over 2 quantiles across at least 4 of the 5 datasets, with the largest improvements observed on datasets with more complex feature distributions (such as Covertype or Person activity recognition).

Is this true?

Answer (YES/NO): NO